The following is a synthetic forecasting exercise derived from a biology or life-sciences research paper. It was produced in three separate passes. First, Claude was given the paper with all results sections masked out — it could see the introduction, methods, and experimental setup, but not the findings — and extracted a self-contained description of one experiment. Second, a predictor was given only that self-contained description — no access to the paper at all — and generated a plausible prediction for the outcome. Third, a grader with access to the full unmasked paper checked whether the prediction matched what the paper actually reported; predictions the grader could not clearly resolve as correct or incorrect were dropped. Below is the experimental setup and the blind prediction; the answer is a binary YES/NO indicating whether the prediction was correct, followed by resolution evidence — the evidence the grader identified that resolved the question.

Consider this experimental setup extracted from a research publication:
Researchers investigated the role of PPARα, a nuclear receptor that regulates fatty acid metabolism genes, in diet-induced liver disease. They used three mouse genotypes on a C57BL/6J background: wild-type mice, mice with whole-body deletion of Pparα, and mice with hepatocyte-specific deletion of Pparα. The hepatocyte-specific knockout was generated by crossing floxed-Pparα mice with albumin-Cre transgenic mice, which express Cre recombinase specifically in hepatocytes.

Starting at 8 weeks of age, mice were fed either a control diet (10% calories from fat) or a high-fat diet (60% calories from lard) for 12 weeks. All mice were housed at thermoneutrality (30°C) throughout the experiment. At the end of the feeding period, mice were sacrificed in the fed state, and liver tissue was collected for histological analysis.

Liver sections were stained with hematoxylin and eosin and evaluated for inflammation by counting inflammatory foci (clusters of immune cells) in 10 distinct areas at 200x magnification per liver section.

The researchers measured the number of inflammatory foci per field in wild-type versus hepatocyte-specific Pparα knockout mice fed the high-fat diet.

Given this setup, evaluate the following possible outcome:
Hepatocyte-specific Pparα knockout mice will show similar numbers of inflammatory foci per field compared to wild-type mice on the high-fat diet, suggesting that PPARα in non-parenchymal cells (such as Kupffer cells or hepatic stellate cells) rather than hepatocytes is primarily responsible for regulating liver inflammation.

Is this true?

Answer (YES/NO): NO